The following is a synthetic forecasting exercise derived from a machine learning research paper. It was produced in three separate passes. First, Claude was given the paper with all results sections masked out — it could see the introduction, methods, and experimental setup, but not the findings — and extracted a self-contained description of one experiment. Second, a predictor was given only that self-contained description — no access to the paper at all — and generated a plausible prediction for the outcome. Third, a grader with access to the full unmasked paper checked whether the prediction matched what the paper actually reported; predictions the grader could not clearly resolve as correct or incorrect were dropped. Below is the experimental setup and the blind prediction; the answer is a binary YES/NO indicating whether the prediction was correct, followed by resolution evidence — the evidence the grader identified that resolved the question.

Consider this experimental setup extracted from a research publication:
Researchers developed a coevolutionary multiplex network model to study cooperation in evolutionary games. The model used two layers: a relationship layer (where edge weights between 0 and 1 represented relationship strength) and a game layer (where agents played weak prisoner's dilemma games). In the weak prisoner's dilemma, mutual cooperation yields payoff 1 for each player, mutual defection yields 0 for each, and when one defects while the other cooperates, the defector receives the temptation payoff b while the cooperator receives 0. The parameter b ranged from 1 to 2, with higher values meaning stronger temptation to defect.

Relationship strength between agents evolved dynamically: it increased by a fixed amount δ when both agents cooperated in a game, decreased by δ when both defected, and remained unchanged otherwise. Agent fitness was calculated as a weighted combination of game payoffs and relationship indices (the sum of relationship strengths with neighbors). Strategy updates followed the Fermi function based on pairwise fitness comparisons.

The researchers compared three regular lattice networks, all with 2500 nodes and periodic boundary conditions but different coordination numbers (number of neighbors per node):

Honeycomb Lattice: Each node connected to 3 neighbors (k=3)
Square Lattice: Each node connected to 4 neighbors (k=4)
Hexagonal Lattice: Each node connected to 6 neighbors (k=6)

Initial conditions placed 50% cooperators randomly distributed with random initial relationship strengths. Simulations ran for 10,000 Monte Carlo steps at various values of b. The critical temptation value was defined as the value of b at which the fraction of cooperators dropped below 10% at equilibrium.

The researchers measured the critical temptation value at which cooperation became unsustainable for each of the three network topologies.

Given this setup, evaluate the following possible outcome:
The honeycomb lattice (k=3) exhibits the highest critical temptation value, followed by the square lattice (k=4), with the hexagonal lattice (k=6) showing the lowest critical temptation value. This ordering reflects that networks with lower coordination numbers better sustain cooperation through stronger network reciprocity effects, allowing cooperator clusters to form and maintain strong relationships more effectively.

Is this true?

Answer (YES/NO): NO